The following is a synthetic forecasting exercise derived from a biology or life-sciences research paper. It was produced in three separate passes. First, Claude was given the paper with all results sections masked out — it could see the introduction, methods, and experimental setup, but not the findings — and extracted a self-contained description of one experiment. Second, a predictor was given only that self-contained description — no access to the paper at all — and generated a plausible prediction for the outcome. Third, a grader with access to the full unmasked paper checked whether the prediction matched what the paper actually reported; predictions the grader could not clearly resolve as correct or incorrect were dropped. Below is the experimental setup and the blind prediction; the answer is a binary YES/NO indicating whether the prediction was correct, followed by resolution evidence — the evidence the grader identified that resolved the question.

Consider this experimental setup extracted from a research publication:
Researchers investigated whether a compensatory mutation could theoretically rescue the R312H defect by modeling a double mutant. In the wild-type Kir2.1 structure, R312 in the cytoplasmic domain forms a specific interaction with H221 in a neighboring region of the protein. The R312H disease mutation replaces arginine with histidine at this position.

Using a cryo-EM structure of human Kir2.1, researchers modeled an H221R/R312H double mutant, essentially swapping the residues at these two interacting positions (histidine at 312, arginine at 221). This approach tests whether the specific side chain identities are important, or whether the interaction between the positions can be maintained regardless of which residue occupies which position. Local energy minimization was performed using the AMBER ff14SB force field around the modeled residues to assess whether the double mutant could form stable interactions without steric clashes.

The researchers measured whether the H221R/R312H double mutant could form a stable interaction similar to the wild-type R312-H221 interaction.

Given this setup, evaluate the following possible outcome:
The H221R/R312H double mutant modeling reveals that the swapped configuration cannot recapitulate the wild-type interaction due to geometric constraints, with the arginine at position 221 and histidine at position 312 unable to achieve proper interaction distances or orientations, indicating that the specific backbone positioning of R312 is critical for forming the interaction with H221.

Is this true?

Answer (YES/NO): YES